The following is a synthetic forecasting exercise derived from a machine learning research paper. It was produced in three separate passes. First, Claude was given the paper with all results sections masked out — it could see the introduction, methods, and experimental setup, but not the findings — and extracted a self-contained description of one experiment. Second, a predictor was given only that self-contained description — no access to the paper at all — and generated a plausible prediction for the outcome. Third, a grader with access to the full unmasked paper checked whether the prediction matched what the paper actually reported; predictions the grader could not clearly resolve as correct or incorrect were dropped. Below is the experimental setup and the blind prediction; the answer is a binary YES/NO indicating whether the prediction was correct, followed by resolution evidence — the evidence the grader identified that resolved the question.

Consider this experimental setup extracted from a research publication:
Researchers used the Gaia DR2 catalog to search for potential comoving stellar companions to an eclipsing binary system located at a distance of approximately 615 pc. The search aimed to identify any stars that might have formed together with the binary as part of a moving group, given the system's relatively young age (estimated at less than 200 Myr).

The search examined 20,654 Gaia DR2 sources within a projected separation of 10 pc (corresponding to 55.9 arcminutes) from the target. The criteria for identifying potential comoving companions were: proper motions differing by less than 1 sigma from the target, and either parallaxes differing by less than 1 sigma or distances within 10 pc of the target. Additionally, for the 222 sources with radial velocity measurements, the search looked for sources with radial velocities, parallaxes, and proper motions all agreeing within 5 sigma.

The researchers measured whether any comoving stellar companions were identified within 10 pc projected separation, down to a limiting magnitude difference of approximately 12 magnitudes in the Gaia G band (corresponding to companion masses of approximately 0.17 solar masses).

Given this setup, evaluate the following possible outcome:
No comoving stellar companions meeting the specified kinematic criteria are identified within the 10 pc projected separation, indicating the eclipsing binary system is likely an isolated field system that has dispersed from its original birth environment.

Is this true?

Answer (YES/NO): YES